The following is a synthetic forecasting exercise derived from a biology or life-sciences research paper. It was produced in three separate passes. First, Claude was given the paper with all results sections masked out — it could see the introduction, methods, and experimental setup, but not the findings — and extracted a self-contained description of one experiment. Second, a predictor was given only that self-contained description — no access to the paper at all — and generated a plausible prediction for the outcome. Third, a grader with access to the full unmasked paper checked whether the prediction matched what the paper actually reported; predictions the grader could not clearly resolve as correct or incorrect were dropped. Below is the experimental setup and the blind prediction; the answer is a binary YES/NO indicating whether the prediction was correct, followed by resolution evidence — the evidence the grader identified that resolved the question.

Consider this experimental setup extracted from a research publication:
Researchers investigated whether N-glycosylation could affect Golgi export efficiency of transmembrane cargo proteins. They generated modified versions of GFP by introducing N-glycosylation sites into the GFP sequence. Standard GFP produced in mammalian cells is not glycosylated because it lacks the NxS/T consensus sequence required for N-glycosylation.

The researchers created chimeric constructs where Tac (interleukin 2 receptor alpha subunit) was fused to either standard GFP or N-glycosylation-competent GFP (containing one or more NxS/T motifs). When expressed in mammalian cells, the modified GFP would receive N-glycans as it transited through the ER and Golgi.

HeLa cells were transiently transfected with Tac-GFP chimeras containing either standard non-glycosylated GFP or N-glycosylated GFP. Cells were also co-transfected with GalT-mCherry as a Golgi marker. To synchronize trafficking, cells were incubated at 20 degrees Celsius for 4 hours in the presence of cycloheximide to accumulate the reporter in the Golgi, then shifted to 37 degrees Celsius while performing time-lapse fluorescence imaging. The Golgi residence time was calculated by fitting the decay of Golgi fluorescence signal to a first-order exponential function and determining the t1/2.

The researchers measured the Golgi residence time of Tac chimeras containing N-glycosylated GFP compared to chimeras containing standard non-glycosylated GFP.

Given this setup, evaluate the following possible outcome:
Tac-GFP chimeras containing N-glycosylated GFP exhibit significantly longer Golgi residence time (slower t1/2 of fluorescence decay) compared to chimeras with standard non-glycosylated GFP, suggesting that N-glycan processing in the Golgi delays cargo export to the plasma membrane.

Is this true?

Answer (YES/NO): NO